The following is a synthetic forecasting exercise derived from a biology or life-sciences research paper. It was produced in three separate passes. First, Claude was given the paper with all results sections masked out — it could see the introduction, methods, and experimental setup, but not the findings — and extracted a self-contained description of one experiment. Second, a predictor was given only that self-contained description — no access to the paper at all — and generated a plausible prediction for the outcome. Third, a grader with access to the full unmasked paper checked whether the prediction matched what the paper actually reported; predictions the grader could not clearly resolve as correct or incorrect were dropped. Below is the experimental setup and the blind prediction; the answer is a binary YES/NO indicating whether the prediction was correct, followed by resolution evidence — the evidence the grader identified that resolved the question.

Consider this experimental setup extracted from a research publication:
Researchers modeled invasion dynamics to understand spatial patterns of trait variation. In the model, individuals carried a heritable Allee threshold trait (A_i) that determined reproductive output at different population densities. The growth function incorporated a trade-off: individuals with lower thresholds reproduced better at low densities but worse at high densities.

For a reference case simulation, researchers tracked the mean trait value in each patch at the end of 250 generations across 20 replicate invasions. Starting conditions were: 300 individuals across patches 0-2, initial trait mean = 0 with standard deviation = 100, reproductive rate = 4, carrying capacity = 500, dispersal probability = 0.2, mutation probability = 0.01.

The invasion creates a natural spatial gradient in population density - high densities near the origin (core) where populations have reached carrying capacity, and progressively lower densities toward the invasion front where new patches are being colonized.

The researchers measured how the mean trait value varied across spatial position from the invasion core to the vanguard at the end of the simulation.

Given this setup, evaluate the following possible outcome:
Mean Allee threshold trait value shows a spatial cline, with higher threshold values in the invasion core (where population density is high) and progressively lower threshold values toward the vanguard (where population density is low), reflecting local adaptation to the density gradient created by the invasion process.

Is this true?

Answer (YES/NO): YES